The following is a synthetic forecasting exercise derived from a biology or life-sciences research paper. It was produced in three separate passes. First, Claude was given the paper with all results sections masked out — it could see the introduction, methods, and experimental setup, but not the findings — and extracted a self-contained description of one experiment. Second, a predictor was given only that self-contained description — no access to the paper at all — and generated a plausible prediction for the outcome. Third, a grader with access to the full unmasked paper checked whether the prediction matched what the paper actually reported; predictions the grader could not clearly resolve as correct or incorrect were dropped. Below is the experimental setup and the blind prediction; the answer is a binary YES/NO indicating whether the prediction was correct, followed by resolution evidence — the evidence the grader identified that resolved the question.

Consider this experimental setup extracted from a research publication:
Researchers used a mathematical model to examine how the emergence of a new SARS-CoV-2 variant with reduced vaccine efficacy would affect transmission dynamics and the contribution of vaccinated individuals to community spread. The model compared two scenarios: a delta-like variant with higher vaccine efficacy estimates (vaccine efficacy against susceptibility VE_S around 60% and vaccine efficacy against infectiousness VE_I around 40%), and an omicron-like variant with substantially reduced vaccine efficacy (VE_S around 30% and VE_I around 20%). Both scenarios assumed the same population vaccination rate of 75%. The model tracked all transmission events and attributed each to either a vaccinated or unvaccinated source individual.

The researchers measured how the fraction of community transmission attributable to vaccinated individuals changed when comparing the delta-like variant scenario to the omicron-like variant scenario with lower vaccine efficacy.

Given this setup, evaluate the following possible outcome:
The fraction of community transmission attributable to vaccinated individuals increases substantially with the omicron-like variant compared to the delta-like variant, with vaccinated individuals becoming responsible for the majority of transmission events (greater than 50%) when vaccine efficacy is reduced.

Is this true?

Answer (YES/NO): YES